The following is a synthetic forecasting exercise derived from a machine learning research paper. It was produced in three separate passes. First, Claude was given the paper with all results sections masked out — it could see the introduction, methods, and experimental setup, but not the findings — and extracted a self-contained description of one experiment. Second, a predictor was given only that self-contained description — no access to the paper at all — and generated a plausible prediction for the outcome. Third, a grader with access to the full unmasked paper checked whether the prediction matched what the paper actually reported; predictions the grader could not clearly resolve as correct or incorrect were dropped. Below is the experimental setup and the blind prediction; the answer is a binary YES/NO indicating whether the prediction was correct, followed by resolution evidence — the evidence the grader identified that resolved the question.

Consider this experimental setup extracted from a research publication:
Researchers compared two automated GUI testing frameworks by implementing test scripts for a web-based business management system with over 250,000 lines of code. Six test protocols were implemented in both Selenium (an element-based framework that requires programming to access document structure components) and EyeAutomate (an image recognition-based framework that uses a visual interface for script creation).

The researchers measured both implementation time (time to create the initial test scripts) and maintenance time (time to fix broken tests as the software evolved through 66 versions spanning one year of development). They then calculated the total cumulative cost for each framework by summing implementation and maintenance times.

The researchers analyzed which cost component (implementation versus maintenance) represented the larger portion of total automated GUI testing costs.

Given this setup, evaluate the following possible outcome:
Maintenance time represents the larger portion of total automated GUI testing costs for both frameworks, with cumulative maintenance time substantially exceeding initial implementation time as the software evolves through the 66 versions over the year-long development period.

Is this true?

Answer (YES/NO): NO